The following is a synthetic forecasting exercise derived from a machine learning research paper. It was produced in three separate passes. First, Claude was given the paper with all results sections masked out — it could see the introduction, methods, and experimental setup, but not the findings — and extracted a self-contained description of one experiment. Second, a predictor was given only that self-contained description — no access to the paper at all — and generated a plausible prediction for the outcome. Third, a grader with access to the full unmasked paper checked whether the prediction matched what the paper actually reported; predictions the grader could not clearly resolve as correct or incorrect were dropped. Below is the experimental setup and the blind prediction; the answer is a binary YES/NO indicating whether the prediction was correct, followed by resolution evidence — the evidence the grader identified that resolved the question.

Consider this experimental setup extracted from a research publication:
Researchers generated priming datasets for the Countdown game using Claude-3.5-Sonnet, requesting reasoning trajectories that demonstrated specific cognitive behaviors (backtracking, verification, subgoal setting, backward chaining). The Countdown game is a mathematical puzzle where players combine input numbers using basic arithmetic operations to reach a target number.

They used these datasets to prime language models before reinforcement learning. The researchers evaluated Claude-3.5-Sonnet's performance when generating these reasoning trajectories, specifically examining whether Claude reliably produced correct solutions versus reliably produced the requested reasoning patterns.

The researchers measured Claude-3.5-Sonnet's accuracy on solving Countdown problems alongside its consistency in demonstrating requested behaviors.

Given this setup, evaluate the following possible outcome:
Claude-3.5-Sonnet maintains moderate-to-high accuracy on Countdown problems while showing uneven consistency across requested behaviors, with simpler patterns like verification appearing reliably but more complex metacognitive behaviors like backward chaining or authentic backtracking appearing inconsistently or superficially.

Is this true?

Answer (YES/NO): NO